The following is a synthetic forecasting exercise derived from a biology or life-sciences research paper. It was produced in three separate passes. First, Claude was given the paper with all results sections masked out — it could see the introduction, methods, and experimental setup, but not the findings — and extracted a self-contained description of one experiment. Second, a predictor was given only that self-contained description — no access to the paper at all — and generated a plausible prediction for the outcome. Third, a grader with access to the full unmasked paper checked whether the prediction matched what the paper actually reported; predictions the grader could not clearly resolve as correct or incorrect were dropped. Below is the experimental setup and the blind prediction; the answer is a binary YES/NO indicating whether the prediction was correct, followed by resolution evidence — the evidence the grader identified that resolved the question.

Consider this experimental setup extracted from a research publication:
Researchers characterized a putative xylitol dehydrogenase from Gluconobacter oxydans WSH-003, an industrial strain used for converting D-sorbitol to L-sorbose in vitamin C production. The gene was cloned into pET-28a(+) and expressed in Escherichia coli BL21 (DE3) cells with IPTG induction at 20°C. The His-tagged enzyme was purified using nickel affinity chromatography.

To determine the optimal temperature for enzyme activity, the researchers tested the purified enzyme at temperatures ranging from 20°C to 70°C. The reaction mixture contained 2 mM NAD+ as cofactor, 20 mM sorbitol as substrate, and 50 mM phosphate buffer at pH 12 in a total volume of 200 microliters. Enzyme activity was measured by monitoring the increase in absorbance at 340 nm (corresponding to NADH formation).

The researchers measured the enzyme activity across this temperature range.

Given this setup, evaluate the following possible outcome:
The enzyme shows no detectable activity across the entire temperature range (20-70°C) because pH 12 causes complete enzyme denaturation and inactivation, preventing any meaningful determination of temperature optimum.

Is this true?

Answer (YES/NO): NO